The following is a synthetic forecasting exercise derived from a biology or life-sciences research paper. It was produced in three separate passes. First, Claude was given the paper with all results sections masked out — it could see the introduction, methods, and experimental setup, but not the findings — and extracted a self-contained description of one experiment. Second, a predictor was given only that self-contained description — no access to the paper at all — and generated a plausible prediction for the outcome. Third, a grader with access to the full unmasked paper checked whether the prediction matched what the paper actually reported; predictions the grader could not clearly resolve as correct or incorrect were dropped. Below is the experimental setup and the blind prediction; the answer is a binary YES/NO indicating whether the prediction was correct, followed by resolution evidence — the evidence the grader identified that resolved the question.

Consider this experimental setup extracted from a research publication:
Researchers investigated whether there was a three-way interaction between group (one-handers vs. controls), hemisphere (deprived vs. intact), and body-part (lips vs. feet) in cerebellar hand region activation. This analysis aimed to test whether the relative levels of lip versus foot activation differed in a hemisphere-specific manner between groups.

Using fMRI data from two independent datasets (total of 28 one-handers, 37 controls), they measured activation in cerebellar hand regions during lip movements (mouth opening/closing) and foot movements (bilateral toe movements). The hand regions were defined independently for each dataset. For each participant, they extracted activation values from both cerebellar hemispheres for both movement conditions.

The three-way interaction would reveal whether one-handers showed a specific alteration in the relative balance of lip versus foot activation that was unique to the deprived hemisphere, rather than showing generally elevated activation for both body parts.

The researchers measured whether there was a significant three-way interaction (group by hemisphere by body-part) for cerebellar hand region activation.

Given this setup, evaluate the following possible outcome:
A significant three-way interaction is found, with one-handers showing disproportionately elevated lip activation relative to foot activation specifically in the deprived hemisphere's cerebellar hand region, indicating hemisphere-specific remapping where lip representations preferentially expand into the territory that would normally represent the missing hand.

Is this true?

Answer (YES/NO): NO